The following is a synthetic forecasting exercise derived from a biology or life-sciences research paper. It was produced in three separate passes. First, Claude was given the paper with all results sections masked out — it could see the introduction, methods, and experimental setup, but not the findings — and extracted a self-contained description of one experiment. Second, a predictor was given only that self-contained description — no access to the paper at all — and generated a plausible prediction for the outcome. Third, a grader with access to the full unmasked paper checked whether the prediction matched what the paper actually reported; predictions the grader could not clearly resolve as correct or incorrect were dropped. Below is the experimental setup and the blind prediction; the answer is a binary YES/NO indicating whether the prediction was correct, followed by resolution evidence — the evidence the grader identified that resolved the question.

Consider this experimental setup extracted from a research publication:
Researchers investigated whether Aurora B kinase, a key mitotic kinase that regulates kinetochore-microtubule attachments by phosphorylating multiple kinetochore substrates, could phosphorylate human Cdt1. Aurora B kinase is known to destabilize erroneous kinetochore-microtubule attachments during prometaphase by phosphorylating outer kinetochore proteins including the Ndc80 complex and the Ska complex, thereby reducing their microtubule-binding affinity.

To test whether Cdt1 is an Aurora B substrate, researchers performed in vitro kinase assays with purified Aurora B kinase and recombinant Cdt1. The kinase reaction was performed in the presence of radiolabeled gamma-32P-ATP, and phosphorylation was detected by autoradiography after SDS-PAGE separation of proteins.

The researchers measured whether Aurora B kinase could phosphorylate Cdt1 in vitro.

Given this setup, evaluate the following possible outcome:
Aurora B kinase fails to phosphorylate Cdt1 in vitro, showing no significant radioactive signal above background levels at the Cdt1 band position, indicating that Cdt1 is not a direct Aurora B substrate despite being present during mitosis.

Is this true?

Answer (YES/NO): NO